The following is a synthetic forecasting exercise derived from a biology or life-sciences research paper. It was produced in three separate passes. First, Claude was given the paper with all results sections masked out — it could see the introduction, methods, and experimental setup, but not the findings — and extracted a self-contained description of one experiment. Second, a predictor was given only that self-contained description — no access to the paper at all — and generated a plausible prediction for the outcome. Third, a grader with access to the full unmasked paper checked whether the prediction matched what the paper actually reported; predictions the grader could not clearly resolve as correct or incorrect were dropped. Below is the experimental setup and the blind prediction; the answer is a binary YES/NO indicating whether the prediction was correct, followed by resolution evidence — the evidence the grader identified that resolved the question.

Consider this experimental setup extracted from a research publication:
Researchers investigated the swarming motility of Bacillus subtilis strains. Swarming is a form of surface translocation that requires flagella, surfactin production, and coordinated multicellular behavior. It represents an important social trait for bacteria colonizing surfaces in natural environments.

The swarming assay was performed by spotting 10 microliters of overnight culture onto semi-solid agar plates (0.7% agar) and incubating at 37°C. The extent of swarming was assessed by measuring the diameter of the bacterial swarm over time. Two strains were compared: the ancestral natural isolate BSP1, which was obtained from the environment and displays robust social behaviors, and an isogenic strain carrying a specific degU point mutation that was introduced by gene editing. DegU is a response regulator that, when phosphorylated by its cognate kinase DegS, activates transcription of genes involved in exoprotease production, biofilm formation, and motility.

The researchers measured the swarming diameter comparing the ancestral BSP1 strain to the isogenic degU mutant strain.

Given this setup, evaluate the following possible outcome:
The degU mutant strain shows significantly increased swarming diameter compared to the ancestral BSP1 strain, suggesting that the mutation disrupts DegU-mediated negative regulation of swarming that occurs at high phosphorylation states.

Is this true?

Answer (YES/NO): NO